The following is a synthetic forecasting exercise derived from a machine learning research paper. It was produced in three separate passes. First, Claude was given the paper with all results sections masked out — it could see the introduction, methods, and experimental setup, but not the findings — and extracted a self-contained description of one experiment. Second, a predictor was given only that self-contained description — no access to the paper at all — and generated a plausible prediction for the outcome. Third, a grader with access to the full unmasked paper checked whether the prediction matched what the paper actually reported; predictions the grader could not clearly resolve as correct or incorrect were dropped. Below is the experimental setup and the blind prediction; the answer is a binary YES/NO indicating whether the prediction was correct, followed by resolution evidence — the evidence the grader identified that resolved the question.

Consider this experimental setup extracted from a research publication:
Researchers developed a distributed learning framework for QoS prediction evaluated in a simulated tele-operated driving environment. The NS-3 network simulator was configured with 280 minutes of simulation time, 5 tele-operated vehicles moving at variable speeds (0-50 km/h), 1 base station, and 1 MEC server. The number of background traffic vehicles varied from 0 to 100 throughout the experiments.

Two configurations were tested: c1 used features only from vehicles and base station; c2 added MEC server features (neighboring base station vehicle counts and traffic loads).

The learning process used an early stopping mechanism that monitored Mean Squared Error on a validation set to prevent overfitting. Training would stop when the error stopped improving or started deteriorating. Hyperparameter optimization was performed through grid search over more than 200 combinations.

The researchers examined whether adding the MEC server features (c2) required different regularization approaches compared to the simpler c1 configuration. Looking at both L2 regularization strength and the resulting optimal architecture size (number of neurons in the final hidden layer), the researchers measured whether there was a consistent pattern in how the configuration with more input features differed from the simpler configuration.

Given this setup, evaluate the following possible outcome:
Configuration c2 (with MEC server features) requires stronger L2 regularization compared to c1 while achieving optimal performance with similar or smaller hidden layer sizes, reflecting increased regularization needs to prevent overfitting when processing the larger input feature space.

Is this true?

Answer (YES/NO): NO